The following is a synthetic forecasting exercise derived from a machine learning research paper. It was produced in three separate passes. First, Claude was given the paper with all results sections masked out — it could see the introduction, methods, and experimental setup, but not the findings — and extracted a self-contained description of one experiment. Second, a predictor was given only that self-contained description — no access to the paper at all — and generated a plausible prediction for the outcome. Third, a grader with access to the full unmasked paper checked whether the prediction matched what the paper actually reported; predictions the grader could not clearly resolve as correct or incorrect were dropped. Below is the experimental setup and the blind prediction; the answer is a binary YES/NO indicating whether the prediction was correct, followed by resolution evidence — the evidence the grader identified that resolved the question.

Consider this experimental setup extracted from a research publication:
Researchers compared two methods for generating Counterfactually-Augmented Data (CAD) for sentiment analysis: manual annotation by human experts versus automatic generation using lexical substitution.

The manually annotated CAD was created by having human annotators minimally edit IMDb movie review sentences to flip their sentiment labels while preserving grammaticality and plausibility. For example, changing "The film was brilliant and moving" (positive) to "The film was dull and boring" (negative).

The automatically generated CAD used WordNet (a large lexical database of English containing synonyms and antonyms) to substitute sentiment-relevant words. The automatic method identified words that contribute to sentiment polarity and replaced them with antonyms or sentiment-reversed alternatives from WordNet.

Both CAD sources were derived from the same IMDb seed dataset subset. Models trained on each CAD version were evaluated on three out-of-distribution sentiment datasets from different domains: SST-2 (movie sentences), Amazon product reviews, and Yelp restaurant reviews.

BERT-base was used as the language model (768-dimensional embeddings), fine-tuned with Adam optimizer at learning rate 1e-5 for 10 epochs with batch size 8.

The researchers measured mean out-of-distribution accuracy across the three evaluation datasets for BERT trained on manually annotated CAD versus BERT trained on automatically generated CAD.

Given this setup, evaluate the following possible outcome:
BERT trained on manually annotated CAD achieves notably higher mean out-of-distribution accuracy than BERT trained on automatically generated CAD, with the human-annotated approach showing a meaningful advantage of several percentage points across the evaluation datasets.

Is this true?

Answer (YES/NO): NO